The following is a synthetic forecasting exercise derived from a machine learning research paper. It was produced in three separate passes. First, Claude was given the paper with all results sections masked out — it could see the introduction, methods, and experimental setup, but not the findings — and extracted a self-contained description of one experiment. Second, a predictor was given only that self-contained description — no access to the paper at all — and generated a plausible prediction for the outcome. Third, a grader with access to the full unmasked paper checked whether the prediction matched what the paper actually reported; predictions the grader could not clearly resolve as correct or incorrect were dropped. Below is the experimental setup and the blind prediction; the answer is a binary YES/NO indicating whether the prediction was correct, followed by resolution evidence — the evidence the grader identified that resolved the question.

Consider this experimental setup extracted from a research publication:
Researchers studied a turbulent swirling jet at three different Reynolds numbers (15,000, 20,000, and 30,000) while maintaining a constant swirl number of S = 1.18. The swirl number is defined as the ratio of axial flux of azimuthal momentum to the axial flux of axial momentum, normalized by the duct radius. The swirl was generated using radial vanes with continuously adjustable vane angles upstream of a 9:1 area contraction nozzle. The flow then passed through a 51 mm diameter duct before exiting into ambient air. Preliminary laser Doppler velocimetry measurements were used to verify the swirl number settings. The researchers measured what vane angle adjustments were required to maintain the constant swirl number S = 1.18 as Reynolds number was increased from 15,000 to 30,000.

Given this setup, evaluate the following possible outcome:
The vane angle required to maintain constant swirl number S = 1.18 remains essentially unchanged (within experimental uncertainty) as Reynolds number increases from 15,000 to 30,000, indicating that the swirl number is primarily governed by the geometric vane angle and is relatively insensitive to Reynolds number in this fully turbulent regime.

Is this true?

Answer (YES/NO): NO